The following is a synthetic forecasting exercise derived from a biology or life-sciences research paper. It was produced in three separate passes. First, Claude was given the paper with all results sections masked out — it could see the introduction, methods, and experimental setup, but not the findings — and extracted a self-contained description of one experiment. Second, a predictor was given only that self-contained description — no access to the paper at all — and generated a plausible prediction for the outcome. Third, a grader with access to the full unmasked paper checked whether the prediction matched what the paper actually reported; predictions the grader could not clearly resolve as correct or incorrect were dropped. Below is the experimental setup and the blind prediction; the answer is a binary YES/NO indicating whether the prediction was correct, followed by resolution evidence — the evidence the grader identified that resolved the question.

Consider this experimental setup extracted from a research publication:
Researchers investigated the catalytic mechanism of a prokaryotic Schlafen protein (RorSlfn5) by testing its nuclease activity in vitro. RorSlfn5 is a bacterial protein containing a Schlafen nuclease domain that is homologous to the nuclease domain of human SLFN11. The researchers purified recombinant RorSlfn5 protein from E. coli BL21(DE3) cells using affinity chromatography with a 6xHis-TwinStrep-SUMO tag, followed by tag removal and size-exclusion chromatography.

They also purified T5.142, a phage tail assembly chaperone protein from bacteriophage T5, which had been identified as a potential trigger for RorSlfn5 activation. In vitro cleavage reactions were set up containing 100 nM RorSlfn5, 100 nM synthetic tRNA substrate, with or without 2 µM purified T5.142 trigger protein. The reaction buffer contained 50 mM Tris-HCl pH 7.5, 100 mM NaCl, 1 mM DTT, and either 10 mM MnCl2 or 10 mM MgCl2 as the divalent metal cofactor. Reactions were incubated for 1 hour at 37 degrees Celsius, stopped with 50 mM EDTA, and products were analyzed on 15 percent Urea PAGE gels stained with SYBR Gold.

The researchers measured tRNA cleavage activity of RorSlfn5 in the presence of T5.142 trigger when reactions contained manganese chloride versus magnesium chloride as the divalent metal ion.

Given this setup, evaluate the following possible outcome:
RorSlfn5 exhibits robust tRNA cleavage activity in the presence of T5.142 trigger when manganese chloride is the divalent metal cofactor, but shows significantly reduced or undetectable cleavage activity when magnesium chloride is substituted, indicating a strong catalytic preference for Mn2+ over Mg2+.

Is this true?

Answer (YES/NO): YES